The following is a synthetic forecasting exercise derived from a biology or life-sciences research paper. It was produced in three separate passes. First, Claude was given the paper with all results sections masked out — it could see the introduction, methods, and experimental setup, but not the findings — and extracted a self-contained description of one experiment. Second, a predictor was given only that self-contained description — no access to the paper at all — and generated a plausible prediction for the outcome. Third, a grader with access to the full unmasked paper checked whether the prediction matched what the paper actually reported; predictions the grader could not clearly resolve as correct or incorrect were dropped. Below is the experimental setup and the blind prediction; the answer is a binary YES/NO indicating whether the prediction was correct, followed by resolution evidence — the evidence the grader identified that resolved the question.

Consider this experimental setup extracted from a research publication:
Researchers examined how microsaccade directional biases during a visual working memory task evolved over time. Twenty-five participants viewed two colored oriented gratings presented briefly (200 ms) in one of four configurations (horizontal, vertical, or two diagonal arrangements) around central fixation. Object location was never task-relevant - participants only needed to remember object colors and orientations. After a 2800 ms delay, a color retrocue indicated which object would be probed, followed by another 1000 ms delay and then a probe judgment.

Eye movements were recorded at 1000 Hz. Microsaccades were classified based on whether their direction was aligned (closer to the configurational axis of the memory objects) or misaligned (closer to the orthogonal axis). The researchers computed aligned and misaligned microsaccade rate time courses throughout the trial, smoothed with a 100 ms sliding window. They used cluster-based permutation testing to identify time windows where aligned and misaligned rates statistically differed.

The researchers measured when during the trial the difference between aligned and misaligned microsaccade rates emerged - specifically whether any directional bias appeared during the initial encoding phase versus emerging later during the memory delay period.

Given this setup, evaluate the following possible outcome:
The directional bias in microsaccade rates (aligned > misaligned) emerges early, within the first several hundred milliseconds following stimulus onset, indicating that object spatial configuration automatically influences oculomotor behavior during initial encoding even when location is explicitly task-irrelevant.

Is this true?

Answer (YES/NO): YES